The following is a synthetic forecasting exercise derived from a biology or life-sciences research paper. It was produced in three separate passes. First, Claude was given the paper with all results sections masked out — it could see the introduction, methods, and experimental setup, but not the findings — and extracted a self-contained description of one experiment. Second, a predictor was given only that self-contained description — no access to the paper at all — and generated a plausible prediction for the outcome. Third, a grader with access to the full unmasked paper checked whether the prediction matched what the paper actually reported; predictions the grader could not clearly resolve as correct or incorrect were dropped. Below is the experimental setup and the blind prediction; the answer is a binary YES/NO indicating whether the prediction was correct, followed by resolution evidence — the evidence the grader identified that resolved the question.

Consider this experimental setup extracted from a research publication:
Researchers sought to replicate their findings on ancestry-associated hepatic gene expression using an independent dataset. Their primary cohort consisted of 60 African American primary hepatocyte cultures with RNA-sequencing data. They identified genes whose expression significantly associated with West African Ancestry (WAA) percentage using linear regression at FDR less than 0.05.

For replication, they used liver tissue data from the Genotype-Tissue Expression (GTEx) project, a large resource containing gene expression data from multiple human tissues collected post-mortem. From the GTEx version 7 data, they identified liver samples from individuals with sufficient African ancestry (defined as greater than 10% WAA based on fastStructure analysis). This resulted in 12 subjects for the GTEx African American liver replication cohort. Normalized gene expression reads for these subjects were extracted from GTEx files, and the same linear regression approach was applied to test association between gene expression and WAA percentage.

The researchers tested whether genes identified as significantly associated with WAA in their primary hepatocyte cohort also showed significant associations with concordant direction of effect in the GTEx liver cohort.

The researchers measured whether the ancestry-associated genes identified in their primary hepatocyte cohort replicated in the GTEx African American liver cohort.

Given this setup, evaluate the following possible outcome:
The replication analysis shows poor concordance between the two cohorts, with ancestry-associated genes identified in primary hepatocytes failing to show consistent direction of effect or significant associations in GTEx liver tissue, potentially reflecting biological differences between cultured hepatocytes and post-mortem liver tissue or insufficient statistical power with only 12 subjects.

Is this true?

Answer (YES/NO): YES